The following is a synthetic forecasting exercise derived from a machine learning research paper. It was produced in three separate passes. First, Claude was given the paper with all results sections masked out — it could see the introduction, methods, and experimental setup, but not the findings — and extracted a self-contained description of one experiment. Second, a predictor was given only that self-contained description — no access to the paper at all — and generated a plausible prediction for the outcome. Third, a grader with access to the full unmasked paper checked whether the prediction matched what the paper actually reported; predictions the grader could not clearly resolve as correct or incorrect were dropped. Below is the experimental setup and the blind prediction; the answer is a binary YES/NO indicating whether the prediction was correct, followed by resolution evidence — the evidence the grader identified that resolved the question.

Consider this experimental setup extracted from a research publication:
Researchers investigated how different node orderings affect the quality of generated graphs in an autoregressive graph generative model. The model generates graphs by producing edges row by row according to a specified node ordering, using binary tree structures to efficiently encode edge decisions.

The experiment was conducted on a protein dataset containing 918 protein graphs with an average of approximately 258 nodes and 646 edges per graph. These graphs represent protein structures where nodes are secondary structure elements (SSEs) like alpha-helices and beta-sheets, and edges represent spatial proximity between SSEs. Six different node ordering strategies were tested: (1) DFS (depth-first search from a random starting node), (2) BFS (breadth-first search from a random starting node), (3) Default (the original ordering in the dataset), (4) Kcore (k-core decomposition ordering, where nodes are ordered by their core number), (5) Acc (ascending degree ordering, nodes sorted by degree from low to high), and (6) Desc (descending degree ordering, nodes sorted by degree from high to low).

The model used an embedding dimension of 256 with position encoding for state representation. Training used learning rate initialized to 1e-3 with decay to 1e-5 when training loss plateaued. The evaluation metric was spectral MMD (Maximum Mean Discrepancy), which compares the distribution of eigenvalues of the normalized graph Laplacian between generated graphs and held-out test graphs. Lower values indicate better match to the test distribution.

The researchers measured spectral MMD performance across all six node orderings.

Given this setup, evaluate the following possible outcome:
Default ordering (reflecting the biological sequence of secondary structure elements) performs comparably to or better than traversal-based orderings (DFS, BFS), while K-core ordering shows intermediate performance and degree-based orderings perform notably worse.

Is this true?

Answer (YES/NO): NO